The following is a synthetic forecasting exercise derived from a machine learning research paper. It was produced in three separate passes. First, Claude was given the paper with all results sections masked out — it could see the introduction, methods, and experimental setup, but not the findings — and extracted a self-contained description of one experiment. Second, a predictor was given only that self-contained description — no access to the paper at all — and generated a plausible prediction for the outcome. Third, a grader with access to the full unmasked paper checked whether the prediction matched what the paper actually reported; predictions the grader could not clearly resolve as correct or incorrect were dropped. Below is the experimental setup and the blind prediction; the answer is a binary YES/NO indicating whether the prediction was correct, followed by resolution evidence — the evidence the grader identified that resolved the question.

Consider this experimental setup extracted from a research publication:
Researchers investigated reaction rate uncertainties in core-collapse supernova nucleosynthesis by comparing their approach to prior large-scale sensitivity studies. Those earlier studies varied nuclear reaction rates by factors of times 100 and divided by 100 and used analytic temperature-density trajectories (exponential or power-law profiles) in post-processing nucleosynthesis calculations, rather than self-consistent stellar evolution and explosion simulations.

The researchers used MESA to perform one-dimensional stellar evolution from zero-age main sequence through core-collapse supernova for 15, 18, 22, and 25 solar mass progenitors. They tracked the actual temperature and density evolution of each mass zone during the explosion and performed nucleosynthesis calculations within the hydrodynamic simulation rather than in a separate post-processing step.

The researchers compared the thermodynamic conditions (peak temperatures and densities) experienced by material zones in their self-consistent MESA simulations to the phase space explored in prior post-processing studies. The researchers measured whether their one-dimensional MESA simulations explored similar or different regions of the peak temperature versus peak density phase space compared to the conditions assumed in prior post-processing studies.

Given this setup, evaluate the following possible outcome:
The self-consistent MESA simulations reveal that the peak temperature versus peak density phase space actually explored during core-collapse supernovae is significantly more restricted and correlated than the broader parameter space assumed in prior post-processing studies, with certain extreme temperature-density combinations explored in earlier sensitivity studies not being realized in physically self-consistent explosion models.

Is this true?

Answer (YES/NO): NO